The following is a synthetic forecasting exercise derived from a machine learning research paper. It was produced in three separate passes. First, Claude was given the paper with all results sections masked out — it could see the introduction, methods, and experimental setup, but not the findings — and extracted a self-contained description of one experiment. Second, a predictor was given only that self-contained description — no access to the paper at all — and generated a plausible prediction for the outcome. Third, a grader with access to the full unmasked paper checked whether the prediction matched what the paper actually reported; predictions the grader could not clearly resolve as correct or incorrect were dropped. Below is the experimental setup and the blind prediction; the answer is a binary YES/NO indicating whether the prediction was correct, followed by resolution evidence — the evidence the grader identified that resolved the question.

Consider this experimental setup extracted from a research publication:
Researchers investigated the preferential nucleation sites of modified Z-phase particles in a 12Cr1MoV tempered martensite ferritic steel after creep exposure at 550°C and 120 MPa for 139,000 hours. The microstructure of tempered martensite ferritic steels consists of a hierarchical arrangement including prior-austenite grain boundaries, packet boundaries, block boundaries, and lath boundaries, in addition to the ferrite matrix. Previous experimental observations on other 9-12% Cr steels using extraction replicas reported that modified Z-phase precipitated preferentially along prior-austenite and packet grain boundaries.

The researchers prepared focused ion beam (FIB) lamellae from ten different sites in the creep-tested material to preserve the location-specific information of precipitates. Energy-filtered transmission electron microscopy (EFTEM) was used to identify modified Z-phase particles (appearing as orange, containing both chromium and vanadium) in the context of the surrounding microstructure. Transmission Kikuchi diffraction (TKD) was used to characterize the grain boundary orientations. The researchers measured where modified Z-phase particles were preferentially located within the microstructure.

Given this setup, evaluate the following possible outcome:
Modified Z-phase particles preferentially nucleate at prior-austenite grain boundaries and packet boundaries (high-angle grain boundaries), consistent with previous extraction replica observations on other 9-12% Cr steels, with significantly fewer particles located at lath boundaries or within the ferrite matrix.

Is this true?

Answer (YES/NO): NO